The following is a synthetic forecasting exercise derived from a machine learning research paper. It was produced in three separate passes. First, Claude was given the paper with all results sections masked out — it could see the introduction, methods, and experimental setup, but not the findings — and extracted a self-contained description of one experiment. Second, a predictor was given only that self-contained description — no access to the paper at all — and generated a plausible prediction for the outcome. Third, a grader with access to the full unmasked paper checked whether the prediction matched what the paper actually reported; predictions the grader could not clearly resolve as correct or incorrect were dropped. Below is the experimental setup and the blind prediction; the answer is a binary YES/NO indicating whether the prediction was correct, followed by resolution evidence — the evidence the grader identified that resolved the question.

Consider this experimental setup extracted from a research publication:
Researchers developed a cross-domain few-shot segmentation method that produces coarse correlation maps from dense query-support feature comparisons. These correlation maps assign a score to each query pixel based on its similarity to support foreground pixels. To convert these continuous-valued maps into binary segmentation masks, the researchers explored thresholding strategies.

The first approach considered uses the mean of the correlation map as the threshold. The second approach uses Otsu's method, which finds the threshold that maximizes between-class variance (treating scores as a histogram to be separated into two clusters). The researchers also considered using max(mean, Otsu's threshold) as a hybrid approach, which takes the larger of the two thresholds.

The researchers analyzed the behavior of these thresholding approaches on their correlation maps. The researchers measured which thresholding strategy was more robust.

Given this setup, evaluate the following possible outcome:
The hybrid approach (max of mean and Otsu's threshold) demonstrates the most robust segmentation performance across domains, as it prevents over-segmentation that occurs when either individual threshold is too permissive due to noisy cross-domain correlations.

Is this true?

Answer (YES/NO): YES